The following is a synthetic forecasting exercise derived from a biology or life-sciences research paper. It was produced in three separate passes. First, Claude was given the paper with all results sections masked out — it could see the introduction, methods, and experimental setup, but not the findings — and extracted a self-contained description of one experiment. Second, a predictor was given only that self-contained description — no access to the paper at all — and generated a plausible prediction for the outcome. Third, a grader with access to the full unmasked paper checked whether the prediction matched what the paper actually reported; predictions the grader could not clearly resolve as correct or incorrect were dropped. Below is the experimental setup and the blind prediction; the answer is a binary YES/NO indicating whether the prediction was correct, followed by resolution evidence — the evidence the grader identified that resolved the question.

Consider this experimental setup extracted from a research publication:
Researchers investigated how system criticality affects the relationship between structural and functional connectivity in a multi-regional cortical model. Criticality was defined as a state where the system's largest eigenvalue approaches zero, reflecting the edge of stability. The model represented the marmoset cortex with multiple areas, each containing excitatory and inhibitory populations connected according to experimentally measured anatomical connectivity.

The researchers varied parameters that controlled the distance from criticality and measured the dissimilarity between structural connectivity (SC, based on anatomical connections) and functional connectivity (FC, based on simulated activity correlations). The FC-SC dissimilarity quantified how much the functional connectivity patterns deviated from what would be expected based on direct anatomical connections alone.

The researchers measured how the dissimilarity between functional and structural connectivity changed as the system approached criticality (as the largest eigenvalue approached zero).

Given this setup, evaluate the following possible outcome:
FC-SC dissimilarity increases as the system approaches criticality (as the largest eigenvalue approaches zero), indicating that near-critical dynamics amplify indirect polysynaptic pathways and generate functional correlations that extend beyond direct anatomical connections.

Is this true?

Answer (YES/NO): YES